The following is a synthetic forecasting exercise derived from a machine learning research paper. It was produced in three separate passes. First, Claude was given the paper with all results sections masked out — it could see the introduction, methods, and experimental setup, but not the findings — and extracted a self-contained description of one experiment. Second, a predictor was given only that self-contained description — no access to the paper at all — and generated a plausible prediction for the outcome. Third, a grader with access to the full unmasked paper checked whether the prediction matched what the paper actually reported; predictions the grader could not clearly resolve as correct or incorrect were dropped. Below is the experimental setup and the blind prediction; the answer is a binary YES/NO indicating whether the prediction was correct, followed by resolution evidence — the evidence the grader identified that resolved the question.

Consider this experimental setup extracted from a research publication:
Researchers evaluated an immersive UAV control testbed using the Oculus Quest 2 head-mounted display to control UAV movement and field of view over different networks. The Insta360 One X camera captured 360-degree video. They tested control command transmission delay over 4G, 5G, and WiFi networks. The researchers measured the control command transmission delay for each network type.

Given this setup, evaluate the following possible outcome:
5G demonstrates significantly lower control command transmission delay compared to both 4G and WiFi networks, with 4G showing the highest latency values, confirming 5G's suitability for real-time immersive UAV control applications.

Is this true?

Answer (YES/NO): NO